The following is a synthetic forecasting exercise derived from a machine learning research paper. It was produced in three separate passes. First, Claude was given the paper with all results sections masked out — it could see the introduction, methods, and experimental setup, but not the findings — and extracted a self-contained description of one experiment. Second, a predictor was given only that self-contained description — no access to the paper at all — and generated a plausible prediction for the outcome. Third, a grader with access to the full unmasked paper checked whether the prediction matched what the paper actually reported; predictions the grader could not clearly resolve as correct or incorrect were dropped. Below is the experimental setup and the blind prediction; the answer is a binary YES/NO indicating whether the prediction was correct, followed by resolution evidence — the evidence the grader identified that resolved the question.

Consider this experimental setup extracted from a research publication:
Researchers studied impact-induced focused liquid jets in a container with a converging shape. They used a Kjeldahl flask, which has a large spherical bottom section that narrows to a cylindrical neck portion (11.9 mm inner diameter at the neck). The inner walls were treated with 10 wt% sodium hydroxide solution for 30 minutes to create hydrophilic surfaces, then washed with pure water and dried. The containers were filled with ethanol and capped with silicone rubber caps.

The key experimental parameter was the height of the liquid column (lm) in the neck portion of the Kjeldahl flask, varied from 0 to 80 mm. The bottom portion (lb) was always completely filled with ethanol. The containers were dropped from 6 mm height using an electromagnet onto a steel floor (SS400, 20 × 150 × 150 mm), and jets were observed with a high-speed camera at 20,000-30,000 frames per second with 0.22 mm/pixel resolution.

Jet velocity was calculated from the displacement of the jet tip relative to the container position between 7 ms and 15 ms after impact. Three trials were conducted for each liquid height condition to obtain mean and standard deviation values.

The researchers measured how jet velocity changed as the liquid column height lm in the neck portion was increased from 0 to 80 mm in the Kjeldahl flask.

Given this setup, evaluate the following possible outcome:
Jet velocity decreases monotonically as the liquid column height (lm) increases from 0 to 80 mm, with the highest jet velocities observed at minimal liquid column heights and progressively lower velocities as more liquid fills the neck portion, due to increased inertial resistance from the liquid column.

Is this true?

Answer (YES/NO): YES